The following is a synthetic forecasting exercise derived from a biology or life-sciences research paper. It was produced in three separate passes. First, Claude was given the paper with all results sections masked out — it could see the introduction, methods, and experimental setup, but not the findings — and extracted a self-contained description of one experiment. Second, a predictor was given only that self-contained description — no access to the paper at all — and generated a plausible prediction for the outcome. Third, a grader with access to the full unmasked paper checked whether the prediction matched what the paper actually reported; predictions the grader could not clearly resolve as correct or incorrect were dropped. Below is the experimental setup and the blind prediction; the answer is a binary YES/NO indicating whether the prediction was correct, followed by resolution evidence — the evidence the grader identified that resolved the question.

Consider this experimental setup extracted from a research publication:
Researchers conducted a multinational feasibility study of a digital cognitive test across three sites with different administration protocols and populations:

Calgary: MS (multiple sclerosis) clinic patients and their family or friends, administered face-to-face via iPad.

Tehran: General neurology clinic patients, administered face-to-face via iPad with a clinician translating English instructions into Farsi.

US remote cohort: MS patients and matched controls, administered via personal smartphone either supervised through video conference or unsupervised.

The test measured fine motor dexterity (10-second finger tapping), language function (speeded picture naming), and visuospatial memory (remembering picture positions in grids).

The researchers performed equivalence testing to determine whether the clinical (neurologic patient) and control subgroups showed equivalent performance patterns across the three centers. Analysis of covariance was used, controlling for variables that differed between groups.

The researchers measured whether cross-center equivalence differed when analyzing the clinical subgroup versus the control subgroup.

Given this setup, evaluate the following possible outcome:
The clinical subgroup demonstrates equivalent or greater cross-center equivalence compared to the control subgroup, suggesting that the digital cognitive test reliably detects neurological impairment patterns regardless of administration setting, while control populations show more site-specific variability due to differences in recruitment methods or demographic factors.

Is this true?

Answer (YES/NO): NO